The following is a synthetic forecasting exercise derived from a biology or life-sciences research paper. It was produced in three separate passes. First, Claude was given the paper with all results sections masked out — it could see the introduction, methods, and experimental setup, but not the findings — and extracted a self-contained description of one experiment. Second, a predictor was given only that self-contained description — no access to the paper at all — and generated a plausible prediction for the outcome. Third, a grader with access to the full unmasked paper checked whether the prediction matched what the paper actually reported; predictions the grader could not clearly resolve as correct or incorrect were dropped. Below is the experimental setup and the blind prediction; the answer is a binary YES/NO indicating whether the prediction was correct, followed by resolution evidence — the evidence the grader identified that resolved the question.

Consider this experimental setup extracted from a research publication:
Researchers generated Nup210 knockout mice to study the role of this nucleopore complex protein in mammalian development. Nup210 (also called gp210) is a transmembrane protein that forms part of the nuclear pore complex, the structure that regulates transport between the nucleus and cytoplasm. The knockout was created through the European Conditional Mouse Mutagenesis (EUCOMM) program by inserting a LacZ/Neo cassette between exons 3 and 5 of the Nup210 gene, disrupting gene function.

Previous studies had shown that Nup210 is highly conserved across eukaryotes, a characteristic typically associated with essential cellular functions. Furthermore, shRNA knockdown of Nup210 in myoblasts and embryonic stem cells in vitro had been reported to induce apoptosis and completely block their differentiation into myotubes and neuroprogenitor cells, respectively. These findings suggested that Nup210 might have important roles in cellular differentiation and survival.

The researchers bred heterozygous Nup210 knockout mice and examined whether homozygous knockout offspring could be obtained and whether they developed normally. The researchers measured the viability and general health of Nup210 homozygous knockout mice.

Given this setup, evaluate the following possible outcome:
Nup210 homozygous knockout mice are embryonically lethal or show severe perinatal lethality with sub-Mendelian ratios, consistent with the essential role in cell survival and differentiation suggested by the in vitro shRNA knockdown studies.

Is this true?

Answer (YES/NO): NO